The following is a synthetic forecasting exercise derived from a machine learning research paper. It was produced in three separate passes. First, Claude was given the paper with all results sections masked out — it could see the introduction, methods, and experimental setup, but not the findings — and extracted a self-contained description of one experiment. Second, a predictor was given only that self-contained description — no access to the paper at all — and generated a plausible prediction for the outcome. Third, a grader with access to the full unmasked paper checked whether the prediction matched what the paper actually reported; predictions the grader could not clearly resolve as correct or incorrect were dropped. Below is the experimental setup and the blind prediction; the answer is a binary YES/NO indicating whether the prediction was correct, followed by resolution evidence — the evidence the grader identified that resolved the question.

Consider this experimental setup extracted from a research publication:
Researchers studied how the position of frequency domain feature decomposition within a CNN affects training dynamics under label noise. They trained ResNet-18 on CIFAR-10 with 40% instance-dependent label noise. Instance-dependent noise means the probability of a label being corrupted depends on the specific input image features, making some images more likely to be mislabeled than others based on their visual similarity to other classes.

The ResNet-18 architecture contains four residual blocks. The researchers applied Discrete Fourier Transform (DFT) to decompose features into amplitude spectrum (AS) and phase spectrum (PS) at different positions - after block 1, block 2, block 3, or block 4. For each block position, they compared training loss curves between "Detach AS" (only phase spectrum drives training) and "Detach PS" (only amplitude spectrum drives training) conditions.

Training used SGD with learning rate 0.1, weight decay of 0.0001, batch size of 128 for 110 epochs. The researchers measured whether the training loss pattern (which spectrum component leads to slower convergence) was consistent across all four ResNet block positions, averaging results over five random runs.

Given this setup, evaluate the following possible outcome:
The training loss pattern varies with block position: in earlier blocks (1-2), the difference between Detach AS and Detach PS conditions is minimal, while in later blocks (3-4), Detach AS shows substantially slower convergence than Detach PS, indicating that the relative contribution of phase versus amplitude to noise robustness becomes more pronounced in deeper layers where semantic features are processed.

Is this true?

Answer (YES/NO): NO